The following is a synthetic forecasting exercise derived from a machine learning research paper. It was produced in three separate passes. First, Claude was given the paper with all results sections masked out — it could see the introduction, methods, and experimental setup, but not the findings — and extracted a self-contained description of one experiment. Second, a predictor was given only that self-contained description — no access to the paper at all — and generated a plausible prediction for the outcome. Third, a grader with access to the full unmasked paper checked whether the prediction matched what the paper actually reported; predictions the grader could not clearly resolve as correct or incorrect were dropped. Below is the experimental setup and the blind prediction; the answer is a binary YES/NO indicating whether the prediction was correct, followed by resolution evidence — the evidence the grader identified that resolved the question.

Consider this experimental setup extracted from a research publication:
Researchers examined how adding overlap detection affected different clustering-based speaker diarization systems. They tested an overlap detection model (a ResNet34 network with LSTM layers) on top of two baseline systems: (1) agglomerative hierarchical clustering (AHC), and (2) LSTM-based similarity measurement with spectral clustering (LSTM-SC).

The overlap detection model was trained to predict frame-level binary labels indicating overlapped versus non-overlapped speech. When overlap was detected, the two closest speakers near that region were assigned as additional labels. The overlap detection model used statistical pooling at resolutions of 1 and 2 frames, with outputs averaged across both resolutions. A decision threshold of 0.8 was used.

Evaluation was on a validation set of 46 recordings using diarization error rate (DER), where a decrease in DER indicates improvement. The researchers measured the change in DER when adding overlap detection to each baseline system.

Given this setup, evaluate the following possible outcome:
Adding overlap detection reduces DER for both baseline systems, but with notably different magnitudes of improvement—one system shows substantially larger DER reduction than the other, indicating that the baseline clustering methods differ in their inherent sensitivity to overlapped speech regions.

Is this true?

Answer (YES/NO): NO